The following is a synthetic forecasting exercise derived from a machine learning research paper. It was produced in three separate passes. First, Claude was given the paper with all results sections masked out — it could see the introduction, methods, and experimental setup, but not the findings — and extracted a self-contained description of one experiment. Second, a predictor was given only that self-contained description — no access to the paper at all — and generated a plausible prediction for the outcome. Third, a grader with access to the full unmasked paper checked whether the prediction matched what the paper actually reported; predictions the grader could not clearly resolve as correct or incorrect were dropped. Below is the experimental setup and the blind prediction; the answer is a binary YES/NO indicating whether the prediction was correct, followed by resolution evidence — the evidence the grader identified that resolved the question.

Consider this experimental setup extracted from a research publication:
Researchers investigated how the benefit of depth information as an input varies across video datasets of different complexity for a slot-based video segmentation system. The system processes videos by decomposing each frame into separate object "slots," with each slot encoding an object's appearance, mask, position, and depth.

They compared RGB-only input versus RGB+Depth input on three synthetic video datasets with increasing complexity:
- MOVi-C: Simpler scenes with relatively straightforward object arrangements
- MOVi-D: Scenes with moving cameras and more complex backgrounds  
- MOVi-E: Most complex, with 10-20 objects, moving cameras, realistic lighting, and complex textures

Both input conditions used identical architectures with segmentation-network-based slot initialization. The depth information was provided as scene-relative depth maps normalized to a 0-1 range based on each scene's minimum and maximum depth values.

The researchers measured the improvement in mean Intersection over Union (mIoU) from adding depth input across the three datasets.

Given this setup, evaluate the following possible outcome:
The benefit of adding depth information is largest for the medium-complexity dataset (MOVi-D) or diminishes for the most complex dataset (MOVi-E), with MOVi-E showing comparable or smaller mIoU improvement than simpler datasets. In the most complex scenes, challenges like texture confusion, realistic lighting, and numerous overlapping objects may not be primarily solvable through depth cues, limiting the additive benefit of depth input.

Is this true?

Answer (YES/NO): YES